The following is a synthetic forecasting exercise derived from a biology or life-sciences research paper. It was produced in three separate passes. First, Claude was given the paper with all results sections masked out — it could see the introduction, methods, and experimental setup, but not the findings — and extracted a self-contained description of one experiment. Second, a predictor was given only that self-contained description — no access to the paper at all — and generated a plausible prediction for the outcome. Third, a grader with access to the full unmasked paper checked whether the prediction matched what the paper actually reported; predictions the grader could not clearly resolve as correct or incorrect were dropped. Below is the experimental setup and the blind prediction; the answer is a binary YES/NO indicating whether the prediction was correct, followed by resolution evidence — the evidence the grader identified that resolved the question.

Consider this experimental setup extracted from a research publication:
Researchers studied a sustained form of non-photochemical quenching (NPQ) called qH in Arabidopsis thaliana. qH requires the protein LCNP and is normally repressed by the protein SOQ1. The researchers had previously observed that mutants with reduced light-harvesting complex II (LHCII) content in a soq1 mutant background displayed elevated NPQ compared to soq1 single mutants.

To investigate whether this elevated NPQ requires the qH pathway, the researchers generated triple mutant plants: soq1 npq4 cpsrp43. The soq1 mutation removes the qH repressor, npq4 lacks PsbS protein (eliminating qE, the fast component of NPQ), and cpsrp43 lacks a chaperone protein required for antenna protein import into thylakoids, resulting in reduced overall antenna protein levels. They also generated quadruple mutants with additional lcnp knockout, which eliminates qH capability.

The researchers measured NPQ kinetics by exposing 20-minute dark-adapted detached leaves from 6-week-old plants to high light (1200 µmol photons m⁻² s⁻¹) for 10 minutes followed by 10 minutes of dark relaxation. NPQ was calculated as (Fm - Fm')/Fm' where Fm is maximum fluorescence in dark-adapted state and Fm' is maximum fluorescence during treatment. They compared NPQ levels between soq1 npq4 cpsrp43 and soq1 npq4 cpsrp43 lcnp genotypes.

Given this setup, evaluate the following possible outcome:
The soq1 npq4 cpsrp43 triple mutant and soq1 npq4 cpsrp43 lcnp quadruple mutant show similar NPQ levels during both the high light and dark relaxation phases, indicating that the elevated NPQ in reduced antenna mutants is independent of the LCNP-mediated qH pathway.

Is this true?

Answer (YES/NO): NO